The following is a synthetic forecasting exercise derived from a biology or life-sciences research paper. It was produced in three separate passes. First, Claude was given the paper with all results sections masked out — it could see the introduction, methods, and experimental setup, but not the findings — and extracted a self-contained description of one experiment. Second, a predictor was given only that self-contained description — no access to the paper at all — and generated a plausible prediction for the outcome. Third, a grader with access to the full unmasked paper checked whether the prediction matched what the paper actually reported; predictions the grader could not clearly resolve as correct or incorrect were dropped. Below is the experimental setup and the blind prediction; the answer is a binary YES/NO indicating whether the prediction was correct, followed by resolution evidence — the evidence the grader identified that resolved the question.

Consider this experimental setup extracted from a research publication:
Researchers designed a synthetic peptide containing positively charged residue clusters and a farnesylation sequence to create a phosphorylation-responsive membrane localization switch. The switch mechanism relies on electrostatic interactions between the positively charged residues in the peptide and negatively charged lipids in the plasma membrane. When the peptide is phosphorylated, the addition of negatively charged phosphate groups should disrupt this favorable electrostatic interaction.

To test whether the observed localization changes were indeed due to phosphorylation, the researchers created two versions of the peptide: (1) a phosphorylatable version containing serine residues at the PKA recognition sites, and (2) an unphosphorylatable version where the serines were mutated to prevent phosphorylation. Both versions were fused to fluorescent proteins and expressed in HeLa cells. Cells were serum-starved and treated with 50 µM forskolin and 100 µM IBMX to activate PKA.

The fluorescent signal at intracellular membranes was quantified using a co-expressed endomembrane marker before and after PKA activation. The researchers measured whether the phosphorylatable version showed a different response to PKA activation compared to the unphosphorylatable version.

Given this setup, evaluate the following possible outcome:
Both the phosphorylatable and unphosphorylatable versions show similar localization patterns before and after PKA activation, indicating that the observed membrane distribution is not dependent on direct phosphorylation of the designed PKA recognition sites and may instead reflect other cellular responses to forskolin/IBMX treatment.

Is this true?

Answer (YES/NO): NO